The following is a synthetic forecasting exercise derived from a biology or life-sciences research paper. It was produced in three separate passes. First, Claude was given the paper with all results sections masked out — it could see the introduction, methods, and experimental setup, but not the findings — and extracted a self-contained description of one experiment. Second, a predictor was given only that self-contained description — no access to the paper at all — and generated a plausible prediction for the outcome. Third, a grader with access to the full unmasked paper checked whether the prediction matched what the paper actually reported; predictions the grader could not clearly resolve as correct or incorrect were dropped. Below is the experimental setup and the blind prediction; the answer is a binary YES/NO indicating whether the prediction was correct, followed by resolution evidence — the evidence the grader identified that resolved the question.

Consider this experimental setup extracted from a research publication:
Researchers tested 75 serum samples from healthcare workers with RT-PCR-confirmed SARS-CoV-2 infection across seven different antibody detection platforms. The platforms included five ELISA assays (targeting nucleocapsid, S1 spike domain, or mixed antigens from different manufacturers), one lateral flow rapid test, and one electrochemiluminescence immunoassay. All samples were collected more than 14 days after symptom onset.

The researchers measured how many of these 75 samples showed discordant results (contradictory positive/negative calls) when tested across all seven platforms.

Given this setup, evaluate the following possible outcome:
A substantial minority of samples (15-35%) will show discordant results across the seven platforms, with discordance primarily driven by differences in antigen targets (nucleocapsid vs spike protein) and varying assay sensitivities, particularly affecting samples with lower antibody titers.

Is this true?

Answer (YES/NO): YES